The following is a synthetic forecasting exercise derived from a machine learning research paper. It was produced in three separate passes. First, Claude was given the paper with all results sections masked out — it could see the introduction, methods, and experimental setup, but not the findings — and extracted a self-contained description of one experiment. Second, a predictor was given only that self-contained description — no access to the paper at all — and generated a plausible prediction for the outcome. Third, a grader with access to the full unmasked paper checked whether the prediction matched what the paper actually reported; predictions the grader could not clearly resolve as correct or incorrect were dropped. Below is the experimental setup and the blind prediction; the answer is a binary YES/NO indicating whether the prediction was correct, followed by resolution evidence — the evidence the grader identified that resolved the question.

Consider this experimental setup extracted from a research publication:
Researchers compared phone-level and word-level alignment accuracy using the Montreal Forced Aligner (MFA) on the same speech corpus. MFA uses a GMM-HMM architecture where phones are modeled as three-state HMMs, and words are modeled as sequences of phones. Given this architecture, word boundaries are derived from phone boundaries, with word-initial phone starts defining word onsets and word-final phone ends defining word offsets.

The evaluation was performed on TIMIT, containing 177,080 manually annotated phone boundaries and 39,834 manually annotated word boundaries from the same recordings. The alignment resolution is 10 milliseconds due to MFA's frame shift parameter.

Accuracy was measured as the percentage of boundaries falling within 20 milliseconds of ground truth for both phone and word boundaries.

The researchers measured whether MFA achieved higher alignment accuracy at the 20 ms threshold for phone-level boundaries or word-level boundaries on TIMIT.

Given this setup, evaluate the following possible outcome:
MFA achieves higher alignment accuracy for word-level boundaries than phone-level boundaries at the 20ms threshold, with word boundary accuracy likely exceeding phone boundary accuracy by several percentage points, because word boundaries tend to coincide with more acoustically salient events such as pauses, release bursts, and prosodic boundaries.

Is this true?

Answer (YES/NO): NO